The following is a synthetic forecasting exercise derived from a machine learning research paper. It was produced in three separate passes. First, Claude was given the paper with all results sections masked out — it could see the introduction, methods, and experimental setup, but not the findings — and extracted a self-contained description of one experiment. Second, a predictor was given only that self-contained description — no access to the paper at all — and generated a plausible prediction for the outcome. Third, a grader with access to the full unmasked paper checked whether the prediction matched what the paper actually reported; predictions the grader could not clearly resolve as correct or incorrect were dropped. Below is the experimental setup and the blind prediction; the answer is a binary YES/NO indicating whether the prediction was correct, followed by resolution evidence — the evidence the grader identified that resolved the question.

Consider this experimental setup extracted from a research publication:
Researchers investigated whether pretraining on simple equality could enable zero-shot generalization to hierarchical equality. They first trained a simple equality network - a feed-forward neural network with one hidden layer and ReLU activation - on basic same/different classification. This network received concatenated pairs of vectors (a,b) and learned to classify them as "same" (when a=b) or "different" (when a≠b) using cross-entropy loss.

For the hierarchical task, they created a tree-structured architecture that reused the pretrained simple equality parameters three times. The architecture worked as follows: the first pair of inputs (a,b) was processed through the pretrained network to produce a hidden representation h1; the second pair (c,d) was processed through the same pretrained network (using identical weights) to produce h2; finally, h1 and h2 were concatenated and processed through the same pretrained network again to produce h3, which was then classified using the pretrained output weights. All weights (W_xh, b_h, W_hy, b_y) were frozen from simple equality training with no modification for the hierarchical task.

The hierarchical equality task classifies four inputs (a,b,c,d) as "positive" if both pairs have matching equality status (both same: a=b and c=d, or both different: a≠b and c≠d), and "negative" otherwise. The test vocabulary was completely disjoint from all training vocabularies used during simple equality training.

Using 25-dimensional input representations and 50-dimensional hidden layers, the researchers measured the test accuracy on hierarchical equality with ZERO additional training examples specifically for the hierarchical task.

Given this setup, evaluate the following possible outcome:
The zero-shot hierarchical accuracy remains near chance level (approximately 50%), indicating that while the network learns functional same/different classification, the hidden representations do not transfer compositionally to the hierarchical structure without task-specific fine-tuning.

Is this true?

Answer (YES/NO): NO